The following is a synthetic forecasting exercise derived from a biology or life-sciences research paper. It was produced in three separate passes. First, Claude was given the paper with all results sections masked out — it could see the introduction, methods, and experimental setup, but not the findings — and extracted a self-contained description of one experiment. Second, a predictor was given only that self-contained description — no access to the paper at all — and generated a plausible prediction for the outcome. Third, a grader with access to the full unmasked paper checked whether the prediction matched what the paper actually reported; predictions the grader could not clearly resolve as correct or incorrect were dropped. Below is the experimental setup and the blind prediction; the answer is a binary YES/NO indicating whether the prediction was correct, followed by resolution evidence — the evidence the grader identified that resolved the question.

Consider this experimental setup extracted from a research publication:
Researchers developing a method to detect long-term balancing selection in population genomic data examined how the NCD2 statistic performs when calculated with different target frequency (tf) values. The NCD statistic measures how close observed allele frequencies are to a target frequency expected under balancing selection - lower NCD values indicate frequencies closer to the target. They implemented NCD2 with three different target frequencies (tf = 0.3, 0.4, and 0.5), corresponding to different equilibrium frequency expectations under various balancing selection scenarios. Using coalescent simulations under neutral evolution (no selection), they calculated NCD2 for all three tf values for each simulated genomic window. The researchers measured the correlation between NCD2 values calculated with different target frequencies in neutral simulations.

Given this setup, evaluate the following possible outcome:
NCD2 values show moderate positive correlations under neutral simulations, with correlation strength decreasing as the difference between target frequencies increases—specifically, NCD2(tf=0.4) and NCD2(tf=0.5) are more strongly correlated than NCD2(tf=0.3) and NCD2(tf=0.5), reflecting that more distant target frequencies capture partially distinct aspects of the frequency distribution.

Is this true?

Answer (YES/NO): NO